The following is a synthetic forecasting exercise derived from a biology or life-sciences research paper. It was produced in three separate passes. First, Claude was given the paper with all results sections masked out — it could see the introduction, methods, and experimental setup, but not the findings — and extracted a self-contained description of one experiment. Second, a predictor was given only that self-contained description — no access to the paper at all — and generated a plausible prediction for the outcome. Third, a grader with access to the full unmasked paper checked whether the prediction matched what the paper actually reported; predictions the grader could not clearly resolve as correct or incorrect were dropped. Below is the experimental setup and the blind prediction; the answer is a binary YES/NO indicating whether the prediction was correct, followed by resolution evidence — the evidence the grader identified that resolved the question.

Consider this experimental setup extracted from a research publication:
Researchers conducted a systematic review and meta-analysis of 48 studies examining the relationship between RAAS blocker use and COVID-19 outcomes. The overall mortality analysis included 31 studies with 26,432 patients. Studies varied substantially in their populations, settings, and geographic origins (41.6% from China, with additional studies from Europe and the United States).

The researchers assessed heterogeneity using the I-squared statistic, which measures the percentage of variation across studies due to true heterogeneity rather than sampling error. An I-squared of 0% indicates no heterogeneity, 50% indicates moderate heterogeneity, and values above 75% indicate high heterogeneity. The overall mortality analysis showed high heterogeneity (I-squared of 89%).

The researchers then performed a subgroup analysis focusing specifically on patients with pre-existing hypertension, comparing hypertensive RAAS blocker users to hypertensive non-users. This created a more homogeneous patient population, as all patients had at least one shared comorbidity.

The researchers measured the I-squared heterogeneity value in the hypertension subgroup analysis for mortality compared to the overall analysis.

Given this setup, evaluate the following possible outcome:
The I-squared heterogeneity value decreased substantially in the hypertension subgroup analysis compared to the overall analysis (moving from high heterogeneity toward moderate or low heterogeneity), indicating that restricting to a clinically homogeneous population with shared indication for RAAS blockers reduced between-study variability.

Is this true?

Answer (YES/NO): YES